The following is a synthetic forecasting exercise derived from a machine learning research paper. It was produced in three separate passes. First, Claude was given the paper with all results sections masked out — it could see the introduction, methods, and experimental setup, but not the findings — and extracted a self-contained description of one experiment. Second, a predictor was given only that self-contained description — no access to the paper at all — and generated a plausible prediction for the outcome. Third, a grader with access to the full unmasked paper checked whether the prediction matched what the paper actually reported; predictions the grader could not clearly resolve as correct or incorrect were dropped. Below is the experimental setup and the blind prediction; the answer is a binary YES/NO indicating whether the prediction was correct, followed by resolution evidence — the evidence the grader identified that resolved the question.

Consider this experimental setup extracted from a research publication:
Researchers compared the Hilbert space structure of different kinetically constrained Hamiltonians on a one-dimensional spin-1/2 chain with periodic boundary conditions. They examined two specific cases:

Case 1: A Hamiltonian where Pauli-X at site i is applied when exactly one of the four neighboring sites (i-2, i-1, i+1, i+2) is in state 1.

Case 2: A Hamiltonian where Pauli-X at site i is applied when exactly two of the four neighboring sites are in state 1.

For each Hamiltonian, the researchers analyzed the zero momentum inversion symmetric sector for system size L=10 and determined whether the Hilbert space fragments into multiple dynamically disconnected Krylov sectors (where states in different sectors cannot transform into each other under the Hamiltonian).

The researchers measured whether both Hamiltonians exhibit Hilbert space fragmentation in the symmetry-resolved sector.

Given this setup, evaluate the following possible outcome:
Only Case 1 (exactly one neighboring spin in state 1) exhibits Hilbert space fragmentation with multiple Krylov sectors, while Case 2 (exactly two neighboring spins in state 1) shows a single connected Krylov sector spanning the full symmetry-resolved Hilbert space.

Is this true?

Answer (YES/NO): NO